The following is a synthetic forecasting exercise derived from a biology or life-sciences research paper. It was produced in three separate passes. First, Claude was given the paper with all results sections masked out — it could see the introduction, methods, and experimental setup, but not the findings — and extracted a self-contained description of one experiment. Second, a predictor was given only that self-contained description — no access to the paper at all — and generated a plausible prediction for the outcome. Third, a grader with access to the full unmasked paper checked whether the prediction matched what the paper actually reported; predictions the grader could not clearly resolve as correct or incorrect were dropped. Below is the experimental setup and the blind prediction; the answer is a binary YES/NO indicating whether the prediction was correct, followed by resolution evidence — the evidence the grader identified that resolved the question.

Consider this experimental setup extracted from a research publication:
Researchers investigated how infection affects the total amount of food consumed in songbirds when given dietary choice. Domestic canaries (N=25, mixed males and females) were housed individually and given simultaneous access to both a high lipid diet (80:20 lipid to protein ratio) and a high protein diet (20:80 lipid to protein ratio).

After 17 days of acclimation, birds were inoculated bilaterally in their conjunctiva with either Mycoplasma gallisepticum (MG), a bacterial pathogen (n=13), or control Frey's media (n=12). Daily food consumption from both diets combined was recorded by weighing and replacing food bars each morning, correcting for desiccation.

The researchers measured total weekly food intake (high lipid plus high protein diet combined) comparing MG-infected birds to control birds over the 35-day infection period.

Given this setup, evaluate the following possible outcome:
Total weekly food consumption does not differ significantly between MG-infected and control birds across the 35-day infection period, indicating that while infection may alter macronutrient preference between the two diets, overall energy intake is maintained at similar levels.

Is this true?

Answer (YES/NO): NO